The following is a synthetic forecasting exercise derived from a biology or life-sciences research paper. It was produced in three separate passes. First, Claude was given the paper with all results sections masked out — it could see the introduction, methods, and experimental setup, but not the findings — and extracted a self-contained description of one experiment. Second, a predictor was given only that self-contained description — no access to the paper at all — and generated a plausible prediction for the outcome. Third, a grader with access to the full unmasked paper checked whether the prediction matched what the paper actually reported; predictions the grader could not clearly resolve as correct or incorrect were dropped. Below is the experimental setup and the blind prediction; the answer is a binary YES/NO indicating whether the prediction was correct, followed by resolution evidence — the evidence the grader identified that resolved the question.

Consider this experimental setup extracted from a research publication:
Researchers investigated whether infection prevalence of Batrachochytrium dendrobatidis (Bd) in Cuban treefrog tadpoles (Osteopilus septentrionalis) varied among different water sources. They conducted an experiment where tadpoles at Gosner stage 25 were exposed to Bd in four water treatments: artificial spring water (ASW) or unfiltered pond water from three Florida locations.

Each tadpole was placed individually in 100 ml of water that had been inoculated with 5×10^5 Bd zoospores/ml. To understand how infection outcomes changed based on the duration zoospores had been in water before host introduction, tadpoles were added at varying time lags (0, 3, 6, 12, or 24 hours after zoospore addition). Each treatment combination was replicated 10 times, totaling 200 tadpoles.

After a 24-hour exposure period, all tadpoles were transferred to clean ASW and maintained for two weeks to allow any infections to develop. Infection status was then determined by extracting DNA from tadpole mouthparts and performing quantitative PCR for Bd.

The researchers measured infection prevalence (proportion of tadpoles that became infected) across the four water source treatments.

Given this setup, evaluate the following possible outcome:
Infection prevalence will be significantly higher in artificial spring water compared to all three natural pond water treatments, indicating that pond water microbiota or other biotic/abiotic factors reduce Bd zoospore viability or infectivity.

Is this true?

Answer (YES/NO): YES